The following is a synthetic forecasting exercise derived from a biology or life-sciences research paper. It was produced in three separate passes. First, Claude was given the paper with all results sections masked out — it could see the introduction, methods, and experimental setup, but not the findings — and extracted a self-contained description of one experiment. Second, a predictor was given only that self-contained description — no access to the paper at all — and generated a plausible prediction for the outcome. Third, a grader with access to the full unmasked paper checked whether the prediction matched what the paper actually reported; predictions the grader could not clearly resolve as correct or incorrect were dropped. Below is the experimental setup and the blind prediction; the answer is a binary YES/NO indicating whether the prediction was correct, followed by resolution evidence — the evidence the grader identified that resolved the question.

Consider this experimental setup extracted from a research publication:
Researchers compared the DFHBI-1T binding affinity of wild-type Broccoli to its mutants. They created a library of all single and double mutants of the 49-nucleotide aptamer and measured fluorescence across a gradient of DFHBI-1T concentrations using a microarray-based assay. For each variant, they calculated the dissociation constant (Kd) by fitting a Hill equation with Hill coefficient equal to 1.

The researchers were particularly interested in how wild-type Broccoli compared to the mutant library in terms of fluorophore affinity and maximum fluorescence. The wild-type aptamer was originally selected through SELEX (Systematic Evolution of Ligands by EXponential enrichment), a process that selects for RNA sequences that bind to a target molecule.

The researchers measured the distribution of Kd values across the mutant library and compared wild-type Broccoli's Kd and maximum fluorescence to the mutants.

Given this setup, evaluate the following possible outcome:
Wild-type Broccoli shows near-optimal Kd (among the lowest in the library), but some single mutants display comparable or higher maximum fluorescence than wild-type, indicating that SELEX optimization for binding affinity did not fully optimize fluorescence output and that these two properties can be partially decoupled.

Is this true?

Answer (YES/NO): YES